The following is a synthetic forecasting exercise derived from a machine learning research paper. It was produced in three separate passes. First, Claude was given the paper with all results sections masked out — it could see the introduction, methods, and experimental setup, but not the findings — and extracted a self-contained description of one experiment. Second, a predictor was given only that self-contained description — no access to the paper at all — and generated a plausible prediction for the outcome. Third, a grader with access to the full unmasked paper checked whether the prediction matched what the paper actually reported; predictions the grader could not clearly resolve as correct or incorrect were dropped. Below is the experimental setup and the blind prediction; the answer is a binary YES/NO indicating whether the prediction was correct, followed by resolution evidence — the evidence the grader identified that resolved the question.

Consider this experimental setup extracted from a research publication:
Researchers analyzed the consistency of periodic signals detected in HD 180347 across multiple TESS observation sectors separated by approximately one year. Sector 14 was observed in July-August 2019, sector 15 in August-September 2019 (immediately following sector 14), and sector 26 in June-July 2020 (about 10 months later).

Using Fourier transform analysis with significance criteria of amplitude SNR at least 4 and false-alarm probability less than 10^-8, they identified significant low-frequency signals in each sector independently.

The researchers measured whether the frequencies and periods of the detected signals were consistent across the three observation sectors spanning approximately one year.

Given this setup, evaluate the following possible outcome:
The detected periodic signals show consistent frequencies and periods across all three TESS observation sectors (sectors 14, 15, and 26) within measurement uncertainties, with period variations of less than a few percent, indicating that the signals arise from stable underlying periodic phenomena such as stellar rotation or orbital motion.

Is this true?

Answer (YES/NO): YES